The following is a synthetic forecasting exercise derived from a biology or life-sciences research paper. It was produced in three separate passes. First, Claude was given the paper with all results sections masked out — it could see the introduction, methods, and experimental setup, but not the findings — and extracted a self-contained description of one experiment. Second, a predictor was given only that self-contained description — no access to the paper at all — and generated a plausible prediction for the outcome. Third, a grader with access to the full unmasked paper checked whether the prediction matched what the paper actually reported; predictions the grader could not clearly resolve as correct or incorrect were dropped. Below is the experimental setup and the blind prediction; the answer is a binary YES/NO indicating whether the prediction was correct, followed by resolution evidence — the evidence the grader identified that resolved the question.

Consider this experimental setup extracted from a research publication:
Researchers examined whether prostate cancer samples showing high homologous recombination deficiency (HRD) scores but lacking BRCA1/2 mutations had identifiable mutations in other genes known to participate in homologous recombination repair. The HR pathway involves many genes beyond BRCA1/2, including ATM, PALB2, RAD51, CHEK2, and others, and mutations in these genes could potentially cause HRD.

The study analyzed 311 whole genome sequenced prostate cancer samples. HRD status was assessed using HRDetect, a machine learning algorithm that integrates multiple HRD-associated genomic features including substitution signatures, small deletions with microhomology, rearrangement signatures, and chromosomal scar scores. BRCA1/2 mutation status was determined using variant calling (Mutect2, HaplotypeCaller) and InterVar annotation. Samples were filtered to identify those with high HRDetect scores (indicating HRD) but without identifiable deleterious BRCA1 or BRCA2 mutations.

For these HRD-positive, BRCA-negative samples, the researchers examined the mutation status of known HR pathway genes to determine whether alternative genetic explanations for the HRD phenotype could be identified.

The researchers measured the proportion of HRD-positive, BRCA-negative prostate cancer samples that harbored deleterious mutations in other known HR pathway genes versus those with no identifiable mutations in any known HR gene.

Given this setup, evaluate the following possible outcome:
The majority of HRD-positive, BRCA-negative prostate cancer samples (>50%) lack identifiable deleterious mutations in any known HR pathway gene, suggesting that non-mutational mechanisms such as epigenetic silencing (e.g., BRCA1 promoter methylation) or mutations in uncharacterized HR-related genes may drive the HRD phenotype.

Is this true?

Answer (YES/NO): YES